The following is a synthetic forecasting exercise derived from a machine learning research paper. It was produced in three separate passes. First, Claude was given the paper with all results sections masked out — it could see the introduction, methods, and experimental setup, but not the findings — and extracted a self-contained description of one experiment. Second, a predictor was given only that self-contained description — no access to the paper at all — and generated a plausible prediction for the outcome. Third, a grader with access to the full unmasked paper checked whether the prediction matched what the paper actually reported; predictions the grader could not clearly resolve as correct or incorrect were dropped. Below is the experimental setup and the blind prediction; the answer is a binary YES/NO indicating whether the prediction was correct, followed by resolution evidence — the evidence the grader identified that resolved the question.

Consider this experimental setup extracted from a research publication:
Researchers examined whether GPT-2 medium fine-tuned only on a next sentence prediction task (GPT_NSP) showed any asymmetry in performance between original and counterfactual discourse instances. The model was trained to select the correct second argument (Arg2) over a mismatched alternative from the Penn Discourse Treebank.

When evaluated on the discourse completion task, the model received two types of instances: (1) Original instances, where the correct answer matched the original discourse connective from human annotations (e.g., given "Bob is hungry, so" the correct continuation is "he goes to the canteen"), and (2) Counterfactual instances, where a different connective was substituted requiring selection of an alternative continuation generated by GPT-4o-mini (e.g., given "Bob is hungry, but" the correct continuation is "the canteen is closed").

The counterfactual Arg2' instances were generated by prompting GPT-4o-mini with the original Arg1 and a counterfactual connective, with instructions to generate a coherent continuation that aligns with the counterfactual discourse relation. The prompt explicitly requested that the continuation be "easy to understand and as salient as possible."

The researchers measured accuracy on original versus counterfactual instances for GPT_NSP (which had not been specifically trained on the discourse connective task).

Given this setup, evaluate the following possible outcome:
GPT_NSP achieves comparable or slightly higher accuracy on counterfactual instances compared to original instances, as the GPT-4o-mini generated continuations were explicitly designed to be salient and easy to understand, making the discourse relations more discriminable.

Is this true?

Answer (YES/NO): YES